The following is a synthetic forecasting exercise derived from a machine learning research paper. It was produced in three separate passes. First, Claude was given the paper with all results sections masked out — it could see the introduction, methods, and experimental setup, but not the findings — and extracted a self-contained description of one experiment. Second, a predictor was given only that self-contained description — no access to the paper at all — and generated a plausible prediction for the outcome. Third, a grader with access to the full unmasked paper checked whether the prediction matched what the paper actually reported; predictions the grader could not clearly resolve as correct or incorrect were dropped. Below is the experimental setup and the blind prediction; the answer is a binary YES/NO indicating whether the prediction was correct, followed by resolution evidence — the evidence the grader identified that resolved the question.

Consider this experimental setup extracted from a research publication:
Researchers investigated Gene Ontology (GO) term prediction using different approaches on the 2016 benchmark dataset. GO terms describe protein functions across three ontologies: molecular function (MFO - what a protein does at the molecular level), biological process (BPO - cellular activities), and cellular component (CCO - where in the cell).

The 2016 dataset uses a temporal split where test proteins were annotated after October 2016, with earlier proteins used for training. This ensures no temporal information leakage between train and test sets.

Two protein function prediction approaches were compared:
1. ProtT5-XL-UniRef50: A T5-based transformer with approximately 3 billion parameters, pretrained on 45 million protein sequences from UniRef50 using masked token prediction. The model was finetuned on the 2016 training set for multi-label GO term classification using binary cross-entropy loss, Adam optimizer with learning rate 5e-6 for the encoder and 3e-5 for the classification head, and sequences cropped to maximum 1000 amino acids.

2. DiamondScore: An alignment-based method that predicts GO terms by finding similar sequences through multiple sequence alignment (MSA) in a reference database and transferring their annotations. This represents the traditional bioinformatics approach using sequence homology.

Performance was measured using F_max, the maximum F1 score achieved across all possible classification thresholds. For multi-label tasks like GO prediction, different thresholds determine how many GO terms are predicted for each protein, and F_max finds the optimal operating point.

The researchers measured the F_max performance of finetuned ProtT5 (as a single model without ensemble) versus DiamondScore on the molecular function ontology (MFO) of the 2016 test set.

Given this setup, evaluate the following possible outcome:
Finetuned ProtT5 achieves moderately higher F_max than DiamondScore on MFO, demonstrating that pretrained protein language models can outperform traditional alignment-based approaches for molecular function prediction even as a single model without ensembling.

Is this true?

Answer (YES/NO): NO